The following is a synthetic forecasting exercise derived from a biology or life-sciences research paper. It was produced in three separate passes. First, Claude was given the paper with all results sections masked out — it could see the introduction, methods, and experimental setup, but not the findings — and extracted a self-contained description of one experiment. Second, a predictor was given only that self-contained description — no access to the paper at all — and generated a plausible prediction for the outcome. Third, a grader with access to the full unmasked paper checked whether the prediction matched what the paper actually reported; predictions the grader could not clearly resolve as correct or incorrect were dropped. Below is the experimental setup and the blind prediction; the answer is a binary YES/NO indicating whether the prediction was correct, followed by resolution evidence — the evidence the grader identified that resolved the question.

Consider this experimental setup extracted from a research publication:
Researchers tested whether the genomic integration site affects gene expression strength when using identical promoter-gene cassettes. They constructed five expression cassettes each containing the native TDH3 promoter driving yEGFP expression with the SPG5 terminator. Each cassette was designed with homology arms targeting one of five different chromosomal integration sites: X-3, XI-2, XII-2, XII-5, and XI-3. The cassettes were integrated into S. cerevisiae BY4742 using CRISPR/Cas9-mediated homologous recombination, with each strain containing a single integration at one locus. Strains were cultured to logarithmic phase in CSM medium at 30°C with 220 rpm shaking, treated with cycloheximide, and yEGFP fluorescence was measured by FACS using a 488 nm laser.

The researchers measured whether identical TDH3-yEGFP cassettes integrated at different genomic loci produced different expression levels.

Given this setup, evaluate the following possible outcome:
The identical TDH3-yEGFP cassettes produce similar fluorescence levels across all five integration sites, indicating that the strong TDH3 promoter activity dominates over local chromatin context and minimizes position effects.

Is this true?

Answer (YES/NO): NO